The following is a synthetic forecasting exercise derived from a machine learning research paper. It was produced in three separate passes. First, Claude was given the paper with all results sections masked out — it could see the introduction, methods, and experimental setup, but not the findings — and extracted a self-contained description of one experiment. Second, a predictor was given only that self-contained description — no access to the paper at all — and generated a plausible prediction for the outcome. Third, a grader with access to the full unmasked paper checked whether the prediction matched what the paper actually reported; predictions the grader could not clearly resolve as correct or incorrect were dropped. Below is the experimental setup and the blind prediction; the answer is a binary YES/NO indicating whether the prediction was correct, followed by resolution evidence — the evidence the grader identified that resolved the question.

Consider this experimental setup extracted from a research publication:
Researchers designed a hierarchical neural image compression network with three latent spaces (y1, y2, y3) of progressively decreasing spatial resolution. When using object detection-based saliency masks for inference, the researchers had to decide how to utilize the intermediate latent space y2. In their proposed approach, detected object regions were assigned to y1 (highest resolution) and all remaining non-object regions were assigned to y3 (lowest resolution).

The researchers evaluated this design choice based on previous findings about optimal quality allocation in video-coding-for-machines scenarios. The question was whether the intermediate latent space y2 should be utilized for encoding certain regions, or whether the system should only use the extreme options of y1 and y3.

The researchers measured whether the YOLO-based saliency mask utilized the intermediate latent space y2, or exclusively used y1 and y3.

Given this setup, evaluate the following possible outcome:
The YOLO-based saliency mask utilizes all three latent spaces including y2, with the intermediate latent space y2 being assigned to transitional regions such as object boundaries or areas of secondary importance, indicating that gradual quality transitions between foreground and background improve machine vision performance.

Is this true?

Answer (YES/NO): NO